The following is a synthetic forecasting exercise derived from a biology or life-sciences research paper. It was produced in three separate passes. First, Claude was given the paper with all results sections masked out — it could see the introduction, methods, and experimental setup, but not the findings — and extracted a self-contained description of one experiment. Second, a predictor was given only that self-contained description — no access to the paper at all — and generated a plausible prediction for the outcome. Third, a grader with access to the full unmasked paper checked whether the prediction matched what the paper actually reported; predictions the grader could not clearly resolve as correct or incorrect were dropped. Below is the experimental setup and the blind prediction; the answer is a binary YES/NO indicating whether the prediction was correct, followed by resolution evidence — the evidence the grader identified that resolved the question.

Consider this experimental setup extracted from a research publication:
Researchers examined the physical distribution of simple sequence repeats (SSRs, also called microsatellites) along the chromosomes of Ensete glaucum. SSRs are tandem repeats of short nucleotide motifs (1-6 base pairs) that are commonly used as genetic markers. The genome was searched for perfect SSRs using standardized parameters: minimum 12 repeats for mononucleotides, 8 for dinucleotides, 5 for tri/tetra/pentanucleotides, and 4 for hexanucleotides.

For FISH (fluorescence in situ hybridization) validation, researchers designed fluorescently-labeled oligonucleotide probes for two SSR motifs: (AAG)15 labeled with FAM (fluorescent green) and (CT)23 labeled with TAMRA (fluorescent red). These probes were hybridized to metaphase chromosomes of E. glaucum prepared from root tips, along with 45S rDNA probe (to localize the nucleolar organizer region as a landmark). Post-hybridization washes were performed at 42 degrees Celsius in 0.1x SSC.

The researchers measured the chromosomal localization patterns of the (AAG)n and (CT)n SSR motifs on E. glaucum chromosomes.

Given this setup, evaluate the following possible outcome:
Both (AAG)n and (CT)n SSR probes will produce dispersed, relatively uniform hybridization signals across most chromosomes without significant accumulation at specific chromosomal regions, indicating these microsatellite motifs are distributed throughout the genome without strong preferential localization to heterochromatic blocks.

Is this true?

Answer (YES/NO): NO